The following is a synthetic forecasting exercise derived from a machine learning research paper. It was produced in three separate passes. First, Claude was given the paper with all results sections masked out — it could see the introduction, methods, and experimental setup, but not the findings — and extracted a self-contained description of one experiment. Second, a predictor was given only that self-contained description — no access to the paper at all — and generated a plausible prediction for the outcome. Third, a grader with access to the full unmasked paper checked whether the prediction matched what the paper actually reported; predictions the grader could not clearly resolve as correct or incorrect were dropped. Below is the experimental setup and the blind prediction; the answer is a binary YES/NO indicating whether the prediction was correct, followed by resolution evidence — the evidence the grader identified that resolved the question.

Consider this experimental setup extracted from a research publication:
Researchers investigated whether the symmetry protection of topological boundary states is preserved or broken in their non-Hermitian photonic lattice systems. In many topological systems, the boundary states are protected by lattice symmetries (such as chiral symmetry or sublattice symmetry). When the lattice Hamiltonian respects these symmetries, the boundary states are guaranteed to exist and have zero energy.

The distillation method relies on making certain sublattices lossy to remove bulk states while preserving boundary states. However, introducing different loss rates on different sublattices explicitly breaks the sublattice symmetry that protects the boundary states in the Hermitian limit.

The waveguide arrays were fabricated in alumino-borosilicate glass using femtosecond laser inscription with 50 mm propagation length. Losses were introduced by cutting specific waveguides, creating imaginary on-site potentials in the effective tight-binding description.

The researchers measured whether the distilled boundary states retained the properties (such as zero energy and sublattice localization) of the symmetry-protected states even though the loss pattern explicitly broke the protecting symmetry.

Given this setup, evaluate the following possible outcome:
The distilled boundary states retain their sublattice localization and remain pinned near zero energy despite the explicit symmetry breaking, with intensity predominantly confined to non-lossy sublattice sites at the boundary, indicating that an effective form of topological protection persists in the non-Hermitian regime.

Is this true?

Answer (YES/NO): YES